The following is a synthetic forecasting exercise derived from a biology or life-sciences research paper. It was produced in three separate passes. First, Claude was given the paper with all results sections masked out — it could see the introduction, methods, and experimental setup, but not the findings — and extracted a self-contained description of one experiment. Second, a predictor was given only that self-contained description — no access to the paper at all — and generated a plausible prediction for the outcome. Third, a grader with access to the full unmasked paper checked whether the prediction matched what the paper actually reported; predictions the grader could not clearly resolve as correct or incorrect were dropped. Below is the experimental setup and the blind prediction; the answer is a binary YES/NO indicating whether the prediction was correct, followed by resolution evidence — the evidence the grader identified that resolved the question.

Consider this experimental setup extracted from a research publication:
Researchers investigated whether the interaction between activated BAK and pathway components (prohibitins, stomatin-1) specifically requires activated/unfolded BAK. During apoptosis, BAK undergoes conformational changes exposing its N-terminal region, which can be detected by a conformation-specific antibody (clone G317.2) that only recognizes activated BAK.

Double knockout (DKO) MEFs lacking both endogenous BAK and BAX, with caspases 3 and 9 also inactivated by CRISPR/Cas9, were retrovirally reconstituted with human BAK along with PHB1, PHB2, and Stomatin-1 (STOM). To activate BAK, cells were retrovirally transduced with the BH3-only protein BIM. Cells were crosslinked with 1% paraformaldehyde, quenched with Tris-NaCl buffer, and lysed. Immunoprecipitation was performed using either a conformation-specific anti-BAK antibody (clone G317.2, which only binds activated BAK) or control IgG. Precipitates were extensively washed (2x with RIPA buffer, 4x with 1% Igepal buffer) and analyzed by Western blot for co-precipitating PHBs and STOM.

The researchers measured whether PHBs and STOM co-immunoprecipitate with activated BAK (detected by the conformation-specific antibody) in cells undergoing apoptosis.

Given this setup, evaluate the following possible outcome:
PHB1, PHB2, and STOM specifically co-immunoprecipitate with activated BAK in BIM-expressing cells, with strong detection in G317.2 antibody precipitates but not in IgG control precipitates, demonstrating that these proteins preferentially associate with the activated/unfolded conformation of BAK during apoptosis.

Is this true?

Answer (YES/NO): YES